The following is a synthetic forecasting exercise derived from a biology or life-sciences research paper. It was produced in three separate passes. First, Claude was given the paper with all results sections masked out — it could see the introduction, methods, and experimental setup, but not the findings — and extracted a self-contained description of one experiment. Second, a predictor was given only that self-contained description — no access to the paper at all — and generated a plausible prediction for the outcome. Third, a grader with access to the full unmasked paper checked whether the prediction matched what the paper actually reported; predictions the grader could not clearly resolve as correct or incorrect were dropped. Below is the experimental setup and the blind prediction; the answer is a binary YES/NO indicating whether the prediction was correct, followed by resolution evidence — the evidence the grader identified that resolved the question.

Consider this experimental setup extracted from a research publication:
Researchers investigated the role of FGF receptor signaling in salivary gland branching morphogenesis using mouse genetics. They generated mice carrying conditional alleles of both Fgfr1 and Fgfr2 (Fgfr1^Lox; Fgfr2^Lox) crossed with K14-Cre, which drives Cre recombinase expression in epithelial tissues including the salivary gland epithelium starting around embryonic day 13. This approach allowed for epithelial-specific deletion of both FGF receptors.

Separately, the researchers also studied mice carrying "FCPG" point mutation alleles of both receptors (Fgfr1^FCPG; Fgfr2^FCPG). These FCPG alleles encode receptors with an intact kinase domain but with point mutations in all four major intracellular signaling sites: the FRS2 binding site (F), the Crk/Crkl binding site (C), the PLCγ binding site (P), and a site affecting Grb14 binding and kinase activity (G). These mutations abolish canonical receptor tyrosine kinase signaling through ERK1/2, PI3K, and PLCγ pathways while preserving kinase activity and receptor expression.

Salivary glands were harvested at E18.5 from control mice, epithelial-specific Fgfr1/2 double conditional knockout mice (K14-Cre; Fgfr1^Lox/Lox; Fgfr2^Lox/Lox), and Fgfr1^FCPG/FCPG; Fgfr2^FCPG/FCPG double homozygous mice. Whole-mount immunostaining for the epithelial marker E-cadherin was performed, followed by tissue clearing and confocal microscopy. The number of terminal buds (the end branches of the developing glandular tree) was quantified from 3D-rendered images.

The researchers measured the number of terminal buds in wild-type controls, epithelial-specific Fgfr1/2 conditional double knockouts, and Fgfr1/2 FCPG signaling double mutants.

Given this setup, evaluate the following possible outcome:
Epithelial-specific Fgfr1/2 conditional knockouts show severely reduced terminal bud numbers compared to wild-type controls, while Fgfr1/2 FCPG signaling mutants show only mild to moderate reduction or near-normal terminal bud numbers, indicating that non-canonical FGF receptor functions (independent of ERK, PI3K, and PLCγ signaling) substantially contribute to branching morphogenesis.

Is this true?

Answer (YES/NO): YES